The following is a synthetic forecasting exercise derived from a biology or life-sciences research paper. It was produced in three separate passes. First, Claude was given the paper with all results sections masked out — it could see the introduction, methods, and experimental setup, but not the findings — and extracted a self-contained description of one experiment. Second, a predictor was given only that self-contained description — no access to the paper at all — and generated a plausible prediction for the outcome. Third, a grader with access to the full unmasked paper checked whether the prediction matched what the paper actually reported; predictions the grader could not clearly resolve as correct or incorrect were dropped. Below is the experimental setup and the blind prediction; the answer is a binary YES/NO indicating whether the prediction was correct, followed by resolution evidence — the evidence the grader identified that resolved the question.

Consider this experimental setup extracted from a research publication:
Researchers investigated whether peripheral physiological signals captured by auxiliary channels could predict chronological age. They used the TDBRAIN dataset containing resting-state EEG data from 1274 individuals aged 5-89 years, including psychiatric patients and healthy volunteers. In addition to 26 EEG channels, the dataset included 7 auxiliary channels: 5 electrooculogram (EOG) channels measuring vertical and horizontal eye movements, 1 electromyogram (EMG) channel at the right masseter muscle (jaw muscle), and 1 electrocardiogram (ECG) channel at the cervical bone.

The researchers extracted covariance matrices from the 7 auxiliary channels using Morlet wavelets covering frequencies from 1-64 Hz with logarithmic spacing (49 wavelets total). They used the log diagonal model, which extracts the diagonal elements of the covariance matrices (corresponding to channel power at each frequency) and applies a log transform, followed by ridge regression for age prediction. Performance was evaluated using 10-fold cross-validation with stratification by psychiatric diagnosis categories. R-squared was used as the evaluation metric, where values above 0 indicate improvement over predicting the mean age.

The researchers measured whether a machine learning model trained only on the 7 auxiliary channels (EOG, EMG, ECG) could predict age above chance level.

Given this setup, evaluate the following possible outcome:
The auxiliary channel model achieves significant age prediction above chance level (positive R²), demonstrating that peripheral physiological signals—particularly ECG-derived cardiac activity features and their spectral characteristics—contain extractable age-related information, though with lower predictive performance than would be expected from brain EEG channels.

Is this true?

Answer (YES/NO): NO